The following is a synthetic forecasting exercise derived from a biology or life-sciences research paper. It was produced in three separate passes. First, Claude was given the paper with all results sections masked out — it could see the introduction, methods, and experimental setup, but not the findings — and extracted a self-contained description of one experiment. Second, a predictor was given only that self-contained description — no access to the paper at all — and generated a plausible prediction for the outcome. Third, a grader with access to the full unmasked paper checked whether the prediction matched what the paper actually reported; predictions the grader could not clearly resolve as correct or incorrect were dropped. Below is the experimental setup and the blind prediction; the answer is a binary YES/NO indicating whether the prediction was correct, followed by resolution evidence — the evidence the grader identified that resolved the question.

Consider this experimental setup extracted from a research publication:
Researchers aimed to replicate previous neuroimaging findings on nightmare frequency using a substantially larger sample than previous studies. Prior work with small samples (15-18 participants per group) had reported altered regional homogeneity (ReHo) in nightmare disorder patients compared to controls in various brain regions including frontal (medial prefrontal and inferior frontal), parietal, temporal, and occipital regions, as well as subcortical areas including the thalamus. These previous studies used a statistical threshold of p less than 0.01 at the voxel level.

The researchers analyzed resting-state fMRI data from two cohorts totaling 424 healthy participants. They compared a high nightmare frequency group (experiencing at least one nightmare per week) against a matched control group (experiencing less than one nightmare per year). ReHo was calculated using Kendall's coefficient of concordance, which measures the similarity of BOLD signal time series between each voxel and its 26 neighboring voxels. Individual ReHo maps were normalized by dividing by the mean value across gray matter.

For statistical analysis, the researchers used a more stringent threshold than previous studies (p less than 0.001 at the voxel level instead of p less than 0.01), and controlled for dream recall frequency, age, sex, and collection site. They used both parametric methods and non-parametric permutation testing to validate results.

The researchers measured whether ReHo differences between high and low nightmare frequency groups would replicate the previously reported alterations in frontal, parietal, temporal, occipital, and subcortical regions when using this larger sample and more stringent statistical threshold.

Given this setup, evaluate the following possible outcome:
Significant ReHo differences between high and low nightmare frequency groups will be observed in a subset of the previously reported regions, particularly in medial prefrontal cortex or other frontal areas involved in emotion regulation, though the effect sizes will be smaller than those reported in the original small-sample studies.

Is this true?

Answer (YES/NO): NO